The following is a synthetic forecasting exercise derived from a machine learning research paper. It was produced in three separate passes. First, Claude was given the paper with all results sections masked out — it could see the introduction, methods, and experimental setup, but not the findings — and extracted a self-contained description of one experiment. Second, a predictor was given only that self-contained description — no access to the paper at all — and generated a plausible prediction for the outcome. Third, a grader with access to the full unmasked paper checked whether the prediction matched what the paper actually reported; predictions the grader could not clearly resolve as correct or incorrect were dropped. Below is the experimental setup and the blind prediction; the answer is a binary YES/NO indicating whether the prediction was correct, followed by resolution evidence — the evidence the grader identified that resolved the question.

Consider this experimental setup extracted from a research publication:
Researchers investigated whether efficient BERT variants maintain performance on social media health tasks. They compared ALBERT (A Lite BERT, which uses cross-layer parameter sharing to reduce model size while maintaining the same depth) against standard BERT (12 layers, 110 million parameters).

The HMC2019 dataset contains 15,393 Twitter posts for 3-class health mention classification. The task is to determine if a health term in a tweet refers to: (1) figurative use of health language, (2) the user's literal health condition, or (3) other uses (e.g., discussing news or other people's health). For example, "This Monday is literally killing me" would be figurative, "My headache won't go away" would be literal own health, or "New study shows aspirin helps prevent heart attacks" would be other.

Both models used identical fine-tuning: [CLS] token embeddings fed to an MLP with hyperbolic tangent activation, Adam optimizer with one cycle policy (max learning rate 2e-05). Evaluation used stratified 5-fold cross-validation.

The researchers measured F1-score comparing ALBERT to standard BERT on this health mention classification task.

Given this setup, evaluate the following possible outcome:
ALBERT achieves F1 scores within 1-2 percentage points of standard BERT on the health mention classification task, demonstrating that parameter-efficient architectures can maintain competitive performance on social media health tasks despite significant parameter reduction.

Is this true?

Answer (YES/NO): YES